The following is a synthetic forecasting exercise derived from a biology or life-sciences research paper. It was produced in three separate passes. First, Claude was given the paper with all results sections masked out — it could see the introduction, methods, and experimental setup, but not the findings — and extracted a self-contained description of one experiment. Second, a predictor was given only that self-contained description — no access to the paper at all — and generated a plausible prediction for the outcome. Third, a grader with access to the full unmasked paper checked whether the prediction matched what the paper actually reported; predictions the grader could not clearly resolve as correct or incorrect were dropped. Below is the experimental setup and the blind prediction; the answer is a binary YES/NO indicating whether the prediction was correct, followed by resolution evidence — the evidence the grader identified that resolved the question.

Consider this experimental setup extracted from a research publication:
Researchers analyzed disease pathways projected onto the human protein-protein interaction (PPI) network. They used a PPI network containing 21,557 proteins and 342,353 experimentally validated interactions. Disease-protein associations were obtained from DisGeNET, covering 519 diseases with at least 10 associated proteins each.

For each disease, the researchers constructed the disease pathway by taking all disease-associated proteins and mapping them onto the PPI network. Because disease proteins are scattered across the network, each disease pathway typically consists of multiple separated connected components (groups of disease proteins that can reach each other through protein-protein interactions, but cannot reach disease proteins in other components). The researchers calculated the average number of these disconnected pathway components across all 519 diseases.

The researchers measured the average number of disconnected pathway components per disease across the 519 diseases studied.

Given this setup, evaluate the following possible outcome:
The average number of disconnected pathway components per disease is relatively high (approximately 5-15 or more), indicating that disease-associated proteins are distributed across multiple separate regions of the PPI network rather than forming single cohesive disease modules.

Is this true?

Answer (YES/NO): YES